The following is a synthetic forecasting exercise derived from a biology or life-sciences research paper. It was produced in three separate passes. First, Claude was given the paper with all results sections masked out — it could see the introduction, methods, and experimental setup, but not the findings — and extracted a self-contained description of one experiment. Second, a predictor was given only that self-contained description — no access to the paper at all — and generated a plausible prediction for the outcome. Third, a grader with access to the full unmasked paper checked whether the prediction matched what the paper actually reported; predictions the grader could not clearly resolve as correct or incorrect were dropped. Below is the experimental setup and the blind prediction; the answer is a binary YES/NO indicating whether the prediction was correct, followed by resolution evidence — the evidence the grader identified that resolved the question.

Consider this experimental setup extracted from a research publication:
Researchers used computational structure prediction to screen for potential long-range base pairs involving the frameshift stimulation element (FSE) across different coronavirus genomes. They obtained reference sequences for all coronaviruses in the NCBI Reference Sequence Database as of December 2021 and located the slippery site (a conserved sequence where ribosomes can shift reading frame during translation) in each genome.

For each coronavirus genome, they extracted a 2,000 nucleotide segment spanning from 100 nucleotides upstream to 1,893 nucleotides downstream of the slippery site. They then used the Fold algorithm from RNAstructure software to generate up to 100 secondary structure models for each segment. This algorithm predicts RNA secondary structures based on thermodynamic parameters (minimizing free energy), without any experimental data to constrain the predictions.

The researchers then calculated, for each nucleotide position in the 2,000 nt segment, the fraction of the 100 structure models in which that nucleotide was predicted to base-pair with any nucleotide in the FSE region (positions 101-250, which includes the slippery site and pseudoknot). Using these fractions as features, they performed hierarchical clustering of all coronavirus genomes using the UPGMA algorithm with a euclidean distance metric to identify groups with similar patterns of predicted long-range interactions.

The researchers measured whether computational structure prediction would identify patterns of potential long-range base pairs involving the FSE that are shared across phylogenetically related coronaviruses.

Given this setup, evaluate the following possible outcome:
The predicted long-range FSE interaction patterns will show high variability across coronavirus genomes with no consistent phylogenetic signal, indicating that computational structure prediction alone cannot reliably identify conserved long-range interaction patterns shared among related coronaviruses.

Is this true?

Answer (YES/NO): NO